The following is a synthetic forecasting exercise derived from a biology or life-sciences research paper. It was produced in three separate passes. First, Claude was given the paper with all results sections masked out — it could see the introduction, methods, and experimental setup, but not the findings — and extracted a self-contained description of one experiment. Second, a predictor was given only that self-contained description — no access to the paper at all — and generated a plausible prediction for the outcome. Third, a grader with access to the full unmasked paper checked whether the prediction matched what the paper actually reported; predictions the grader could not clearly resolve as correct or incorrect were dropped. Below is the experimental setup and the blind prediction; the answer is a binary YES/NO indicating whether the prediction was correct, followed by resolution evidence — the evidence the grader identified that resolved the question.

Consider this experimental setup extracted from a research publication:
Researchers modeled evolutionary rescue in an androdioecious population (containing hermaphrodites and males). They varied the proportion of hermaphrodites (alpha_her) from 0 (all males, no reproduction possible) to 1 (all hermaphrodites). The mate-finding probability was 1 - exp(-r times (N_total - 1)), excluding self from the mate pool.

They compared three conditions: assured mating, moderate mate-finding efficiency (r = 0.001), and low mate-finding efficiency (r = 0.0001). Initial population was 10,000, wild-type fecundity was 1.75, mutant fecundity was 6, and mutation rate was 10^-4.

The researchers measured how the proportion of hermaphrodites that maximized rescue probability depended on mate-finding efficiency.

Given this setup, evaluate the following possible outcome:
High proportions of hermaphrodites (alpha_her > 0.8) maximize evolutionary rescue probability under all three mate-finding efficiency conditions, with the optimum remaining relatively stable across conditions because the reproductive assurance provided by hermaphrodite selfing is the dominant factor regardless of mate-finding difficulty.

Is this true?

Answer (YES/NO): NO